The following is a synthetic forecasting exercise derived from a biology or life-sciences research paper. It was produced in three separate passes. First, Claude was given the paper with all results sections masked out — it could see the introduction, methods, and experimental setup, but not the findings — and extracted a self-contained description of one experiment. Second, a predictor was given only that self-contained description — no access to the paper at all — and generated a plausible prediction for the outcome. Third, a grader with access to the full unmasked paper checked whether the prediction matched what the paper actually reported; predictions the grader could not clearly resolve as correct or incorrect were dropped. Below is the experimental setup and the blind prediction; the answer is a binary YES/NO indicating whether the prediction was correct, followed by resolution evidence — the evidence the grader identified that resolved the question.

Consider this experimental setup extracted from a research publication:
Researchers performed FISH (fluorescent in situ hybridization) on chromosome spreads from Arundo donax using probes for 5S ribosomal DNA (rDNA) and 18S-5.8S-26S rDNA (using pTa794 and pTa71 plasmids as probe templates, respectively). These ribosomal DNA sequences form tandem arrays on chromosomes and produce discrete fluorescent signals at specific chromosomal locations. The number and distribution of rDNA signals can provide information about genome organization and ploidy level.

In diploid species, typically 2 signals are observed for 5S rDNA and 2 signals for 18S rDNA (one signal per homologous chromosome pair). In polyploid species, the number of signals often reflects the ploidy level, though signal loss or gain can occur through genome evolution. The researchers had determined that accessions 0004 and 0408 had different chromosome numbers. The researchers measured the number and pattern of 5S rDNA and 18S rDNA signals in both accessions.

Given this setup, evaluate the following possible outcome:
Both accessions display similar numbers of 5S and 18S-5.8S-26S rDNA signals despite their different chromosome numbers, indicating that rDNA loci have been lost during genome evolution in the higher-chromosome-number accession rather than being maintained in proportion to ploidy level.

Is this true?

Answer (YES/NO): NO